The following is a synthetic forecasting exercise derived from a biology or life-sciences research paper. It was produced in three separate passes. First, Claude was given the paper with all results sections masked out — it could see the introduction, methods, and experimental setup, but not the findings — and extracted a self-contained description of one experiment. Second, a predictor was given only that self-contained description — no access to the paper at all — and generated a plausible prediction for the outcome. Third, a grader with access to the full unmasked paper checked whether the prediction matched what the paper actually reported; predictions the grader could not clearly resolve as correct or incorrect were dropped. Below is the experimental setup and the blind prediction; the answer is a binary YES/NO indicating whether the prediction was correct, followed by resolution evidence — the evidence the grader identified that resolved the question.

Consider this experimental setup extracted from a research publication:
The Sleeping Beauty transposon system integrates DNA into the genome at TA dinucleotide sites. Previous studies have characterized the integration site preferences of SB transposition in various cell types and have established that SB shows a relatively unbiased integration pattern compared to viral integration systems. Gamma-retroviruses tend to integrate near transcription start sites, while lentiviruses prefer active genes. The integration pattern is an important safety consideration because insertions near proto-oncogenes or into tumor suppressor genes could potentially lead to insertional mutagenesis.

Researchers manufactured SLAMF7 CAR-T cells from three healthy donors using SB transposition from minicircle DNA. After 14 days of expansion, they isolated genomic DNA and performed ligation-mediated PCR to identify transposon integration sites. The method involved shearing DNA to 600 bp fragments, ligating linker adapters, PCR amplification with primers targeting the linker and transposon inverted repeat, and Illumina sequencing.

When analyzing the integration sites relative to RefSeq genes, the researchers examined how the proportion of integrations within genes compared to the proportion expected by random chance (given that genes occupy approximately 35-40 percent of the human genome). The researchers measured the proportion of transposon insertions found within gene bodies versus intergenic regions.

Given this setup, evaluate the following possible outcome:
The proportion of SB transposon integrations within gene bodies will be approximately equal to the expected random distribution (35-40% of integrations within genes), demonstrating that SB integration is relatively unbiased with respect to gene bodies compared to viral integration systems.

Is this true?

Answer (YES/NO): NO